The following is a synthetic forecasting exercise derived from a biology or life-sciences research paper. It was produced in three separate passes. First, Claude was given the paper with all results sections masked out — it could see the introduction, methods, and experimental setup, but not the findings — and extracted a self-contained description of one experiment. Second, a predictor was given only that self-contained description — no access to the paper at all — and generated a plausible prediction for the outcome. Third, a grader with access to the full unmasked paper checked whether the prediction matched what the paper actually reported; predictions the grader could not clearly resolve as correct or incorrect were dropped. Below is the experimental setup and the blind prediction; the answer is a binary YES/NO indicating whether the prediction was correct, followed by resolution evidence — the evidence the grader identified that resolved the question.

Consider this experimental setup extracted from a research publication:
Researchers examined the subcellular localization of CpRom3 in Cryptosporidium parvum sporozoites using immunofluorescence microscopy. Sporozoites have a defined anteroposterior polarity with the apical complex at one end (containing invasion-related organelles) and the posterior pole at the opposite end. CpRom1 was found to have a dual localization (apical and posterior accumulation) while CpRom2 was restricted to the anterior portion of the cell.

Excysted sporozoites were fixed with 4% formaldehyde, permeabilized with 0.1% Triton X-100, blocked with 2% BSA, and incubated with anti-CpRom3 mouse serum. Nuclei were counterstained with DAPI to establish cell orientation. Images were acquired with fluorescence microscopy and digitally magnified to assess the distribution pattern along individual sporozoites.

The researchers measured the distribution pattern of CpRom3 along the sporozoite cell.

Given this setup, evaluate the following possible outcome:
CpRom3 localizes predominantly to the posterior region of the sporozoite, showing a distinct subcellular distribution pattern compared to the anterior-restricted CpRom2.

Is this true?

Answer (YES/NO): NO